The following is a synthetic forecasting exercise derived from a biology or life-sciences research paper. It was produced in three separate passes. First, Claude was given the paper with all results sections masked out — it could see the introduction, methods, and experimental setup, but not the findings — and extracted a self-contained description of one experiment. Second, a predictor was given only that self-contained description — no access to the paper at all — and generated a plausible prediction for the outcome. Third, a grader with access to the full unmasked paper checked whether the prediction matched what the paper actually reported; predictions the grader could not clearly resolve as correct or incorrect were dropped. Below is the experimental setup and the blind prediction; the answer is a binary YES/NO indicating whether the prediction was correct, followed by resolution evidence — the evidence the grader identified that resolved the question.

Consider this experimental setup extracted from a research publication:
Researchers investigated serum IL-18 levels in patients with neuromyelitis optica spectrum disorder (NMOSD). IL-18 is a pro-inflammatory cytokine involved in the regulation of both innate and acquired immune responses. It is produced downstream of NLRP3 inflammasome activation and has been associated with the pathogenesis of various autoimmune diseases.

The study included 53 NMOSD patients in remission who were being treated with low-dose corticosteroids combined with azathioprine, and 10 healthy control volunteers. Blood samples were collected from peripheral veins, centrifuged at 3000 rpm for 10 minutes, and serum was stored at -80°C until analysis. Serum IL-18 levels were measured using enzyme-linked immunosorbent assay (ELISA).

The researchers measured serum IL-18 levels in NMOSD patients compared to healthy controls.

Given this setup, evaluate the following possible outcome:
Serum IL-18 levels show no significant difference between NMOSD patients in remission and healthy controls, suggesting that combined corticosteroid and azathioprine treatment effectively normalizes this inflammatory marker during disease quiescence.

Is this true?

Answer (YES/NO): NO